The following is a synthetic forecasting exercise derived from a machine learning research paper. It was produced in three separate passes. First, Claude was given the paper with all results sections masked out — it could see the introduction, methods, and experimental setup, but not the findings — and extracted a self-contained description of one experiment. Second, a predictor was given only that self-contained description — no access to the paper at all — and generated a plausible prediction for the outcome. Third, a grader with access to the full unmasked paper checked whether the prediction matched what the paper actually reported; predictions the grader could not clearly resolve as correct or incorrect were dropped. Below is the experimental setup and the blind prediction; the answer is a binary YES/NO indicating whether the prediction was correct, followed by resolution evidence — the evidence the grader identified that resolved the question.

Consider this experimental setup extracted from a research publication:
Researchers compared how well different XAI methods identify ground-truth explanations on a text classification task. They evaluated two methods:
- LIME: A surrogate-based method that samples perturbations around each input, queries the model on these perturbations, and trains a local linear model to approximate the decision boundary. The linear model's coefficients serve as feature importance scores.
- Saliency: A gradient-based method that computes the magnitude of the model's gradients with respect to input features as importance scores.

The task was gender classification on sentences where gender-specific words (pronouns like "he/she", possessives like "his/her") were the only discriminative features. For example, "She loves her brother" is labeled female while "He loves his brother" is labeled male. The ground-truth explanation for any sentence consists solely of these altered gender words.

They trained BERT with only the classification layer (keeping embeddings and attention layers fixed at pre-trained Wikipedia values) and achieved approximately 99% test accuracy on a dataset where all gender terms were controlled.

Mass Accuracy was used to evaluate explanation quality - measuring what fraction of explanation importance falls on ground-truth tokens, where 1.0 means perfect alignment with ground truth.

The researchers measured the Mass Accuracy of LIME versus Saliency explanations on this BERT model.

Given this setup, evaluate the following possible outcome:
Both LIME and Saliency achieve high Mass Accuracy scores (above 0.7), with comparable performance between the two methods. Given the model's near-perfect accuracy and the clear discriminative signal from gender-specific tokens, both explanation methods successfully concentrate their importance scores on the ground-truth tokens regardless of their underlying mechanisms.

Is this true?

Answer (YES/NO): NO